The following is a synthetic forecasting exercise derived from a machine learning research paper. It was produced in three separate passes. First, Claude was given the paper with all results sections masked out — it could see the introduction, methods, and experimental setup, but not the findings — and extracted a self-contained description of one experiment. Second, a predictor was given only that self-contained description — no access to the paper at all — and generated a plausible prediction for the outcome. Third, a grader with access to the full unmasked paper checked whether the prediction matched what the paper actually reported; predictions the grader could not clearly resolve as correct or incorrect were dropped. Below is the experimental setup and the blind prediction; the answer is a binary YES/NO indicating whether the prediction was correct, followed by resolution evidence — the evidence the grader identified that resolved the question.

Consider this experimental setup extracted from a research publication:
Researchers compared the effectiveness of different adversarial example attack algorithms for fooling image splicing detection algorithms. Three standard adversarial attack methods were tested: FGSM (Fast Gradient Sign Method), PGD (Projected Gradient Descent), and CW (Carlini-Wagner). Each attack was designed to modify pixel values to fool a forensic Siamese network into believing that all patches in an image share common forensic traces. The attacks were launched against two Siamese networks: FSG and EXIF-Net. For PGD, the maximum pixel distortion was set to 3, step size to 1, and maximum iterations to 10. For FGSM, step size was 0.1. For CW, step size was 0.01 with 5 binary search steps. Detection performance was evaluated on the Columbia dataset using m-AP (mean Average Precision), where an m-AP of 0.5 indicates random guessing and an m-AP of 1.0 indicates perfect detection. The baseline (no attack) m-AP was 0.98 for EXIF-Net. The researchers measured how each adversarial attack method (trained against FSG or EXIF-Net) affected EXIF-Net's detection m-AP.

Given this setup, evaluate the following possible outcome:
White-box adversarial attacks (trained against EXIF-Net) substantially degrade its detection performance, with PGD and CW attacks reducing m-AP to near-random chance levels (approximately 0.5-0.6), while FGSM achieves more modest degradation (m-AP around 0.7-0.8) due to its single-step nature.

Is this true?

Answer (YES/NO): NO